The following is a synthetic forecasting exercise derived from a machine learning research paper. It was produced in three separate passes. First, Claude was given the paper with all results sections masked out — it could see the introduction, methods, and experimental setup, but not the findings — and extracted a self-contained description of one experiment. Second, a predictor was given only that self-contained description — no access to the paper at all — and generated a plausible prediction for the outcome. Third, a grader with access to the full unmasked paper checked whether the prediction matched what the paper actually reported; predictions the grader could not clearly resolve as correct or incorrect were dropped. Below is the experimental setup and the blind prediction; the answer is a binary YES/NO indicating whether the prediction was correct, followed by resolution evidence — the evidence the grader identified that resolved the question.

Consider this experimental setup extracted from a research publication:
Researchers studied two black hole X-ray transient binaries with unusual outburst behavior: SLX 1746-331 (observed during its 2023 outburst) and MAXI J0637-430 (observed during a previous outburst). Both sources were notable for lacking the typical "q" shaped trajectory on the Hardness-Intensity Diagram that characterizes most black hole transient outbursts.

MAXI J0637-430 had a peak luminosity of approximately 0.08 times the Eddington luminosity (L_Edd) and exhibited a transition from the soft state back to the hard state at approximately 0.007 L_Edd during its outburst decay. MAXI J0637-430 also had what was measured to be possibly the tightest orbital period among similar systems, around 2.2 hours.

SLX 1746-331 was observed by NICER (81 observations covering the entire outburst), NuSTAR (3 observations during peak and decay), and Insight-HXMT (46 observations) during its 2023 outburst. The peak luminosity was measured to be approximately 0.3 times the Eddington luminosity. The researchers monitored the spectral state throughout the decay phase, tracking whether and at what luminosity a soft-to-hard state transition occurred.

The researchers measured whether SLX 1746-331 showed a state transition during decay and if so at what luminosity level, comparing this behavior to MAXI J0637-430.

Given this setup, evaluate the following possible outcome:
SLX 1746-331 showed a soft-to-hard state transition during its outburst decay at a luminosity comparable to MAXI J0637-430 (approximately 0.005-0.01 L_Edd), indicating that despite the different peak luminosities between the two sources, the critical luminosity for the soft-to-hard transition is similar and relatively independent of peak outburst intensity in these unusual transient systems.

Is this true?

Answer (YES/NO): NO